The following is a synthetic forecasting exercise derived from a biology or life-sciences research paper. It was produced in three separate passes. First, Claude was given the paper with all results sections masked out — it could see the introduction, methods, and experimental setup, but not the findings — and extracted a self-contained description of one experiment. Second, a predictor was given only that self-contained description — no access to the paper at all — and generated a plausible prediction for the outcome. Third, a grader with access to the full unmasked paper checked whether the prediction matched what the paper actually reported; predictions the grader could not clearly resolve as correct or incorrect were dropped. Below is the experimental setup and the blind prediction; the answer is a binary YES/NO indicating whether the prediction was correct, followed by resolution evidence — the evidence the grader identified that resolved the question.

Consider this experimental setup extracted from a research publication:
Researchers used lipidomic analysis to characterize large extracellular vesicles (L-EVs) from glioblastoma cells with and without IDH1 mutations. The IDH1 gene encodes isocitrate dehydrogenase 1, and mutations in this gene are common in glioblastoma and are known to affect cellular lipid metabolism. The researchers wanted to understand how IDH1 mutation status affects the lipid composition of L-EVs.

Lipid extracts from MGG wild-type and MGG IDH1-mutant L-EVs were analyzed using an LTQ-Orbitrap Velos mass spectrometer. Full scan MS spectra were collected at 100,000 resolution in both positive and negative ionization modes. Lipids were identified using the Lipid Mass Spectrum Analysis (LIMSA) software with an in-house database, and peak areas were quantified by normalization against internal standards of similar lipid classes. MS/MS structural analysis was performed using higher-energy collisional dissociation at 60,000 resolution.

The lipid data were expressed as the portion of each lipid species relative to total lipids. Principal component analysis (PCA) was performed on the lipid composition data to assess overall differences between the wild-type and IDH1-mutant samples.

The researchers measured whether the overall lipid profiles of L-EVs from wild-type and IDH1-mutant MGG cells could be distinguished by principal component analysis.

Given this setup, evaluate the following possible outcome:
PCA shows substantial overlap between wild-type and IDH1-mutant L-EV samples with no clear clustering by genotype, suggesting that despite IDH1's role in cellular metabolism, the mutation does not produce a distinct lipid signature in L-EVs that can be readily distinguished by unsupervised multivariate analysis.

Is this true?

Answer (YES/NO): NO